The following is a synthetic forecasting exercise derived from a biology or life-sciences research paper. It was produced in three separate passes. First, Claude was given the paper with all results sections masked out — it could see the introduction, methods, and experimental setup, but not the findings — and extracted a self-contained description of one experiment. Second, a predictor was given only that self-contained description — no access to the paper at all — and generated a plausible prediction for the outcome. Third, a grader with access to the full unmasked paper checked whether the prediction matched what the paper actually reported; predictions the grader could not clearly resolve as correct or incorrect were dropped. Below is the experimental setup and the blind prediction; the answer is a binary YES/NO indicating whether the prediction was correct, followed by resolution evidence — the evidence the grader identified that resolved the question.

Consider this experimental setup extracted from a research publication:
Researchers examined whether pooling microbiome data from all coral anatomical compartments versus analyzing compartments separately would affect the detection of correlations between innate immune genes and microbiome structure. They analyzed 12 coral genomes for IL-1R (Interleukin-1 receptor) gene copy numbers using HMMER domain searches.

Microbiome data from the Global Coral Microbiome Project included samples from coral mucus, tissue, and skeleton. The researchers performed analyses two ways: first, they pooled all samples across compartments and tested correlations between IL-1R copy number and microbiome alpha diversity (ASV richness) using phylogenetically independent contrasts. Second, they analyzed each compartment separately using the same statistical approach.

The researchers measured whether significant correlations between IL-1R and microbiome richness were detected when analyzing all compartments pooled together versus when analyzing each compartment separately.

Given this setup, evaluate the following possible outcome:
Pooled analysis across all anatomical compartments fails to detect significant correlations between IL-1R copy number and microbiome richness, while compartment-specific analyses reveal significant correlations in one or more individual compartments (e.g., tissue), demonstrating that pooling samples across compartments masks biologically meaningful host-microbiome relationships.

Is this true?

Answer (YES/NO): NO